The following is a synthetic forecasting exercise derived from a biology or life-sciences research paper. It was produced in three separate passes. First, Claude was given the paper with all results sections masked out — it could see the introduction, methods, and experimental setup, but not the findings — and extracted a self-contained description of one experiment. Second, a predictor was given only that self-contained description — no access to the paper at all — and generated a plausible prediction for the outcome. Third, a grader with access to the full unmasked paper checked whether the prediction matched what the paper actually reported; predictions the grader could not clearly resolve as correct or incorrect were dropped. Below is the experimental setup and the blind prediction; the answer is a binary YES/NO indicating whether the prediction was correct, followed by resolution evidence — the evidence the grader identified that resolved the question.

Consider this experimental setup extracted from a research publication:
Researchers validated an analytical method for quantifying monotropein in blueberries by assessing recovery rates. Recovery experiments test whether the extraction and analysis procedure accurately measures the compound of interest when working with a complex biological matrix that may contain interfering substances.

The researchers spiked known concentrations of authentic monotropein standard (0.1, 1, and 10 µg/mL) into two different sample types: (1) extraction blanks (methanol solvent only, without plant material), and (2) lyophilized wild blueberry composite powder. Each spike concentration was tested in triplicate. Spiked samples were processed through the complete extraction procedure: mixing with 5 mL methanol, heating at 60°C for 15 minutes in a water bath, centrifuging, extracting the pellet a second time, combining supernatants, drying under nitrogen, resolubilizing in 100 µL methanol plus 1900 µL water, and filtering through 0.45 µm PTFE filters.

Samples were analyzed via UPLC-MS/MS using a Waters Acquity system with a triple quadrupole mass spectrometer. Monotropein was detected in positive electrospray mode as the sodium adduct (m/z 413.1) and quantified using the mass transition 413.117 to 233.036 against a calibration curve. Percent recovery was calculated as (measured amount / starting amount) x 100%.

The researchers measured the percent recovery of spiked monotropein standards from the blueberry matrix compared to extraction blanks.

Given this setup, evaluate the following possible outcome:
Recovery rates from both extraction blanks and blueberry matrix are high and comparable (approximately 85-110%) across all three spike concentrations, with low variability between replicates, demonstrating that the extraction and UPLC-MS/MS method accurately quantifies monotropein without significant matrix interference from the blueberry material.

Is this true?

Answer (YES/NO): YES